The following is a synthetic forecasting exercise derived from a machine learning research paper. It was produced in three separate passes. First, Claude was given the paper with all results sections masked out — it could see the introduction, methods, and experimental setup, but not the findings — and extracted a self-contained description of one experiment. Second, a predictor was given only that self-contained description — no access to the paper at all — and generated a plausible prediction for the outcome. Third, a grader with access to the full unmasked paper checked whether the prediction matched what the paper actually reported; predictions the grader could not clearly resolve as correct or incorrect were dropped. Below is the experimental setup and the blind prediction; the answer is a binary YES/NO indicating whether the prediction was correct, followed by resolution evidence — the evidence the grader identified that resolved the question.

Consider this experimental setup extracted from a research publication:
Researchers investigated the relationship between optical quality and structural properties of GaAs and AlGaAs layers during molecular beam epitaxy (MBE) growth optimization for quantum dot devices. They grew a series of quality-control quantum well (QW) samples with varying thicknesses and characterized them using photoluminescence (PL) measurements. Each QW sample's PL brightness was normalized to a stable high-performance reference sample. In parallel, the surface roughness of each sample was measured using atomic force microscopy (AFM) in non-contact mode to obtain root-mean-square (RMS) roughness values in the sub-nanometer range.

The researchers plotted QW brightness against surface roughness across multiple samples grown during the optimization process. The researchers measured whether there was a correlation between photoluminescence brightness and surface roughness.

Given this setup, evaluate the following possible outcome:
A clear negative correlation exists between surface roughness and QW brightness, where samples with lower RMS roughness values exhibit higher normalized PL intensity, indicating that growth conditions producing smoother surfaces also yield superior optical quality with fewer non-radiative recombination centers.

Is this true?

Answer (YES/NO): YES